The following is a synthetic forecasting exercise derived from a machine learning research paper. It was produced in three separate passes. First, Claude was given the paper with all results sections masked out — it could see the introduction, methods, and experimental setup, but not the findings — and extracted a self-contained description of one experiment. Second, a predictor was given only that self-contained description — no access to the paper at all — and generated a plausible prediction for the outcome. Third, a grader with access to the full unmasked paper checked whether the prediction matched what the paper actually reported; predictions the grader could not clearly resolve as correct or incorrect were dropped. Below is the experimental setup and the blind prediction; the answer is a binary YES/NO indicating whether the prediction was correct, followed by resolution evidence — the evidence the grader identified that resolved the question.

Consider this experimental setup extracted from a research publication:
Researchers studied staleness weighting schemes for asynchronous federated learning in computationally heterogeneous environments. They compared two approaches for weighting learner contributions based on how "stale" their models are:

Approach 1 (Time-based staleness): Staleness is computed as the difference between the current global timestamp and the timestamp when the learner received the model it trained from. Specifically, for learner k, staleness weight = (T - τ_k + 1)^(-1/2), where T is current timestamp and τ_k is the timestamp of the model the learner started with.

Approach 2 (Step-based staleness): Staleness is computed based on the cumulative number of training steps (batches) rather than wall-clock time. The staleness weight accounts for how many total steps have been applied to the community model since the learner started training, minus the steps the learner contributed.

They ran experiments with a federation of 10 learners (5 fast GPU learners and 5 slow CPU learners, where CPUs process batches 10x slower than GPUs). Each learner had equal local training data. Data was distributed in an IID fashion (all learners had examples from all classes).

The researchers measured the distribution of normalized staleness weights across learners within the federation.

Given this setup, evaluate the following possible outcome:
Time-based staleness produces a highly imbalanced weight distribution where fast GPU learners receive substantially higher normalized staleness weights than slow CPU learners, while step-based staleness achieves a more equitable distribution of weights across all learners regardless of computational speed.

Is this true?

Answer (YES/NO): YES